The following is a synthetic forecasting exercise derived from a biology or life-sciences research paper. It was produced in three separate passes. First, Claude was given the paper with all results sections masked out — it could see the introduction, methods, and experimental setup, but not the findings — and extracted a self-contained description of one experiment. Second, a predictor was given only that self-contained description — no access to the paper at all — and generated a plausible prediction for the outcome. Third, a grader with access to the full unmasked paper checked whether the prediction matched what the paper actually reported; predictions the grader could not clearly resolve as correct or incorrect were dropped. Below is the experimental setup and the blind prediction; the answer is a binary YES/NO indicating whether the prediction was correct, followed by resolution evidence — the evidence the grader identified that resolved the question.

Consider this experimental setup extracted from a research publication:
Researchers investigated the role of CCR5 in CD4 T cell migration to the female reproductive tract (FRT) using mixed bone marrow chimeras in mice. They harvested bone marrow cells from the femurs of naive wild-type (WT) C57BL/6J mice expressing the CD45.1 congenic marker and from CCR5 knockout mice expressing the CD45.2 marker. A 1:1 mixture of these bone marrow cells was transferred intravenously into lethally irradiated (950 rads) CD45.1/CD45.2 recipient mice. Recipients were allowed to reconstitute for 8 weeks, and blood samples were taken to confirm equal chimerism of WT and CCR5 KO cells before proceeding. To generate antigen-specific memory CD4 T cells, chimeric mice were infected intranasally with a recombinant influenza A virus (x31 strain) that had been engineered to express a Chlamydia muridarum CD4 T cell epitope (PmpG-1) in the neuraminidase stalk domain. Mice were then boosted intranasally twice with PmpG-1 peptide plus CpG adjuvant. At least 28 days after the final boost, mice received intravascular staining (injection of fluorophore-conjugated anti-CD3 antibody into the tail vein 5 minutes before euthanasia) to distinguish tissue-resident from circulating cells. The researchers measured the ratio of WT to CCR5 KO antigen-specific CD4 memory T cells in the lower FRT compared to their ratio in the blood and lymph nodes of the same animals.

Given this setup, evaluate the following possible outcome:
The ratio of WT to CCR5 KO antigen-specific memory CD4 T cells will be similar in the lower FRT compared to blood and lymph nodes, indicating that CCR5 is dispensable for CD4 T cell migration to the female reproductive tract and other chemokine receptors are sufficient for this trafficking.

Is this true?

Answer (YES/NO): NO